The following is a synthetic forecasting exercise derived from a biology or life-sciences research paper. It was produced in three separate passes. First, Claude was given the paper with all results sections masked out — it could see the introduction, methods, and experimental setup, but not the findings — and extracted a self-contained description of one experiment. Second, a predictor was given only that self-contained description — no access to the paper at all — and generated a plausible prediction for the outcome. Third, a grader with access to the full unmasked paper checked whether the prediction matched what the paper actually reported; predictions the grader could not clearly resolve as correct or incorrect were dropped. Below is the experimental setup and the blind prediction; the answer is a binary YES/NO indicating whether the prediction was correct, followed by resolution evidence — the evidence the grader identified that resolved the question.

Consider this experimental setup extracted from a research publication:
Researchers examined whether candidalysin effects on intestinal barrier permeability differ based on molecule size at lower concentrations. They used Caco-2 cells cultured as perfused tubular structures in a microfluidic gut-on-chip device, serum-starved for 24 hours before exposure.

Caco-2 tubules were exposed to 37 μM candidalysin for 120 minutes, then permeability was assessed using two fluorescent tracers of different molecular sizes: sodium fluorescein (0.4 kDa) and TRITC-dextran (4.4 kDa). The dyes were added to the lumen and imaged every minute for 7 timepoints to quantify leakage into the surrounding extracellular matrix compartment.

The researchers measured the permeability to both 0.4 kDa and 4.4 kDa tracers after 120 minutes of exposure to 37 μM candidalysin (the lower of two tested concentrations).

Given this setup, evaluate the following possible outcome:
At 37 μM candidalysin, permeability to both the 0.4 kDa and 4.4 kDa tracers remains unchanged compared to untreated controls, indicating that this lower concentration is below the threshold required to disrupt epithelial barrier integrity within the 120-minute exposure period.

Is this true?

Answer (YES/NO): NO